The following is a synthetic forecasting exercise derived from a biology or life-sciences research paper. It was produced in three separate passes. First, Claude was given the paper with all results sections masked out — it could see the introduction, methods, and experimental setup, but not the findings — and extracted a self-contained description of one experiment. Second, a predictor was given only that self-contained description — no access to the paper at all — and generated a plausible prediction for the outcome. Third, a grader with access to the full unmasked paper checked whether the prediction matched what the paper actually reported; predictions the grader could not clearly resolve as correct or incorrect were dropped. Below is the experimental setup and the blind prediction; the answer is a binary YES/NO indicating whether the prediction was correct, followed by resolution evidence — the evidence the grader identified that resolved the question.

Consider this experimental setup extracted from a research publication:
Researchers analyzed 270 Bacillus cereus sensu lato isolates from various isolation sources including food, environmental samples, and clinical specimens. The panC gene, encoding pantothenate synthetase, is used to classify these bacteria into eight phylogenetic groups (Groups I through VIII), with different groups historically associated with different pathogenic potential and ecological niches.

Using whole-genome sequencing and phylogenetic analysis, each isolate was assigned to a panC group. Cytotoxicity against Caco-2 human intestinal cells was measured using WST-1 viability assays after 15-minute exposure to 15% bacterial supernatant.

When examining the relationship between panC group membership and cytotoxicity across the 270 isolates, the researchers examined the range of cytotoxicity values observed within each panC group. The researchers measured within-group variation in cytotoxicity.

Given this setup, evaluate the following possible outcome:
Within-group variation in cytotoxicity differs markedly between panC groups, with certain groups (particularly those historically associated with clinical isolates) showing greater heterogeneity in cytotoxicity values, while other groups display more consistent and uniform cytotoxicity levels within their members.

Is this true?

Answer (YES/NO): NO